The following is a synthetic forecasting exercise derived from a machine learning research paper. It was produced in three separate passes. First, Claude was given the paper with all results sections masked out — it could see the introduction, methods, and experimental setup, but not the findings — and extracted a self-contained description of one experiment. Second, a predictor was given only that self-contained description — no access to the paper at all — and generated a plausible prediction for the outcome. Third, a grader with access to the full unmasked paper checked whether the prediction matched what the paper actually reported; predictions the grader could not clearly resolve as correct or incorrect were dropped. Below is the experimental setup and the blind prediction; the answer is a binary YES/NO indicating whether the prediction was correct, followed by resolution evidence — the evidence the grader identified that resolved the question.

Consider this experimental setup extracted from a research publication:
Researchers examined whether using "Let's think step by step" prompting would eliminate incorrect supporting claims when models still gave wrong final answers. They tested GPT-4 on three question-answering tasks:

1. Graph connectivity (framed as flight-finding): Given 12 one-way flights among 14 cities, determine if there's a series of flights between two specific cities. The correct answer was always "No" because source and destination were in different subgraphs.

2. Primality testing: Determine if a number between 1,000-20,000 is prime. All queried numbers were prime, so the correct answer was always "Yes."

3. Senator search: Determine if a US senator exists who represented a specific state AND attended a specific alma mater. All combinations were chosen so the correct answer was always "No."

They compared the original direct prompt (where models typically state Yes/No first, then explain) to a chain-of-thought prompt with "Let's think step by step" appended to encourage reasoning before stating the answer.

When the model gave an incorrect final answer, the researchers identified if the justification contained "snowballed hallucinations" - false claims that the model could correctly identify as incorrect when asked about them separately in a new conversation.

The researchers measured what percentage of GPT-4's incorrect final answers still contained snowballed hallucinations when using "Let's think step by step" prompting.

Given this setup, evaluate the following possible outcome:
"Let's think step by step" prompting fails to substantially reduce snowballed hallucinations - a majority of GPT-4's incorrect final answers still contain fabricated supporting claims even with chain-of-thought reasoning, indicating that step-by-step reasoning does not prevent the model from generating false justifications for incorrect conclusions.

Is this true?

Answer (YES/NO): YES